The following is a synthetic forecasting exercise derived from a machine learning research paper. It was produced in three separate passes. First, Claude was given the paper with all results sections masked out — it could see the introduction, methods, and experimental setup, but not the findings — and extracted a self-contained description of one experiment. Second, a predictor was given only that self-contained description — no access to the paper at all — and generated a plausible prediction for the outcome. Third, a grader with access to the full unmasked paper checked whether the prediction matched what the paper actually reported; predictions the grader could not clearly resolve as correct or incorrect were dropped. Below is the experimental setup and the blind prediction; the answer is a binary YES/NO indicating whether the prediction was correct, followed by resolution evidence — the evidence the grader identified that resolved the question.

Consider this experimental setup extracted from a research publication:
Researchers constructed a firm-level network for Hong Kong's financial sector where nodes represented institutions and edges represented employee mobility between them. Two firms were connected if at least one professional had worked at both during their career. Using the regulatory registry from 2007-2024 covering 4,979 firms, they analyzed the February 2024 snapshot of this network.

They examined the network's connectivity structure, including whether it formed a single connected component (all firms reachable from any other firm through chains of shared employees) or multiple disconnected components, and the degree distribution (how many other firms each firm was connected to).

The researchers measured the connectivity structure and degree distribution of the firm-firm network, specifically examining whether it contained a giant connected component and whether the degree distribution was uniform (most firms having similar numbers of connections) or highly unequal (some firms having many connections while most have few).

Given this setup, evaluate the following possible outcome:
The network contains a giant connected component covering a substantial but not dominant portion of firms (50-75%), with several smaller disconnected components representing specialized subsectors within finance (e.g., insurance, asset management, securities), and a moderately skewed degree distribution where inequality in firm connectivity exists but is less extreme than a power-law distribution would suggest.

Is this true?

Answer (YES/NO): NO